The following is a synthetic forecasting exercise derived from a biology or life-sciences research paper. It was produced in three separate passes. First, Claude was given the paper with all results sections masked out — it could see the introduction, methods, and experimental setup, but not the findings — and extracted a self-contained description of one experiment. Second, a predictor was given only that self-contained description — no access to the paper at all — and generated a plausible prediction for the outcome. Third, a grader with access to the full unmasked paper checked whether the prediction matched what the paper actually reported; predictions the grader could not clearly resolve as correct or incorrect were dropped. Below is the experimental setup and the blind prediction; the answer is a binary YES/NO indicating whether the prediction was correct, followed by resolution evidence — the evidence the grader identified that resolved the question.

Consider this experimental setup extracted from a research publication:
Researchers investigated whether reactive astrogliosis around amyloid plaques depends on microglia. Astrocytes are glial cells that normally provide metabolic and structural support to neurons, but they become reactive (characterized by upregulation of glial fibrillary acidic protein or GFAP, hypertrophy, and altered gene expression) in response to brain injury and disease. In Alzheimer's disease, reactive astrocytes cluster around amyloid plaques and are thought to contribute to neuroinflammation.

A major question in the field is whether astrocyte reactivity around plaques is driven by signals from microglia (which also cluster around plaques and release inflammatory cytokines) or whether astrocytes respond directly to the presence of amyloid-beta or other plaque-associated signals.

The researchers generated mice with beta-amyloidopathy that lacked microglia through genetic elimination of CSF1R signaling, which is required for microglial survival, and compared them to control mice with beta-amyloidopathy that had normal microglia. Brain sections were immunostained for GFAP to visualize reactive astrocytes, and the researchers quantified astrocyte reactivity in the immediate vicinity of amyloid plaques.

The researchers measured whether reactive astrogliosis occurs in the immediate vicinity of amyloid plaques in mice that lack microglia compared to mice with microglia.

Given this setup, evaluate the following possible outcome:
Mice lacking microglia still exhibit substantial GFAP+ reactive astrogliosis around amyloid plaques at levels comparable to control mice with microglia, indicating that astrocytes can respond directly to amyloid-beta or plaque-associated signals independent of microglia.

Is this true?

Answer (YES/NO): YES